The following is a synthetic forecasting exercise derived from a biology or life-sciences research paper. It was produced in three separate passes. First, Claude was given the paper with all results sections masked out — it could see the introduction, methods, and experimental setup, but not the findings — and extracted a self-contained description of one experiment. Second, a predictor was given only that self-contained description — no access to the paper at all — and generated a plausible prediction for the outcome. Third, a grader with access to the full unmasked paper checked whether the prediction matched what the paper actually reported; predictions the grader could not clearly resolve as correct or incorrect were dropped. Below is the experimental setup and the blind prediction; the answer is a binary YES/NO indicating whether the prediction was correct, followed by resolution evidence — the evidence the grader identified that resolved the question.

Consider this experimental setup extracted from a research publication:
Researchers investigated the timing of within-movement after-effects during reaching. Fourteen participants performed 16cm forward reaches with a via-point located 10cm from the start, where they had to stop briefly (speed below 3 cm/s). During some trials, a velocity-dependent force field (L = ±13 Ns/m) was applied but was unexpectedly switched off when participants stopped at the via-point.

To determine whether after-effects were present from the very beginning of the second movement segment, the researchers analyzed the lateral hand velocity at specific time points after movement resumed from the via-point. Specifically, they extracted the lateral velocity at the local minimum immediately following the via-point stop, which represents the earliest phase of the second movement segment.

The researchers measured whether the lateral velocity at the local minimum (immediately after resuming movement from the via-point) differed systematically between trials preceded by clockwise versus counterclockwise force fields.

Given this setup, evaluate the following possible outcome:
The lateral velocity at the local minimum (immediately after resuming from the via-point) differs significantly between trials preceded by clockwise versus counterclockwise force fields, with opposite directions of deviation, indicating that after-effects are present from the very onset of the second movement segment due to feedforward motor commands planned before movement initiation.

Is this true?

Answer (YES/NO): NO